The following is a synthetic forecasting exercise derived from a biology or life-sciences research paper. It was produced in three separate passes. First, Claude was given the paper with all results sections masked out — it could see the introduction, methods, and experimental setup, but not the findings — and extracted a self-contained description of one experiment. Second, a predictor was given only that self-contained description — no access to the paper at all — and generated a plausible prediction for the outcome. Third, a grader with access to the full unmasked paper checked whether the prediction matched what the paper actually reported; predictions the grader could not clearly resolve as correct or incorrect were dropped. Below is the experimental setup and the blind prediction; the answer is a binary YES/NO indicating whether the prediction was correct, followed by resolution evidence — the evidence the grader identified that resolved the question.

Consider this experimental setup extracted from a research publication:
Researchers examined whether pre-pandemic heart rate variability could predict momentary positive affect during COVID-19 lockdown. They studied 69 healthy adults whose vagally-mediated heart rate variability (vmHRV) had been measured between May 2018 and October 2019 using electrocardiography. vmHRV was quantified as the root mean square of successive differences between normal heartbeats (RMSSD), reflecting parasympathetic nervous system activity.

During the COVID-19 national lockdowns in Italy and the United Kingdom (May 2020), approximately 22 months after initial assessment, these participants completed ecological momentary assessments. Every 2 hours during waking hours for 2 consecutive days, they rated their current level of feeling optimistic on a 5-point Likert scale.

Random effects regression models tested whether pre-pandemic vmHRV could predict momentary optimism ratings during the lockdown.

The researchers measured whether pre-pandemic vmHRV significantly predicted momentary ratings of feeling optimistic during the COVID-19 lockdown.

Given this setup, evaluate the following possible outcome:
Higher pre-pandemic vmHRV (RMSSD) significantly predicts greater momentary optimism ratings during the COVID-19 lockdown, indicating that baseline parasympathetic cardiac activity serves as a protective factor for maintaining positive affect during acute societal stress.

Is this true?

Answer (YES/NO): NO